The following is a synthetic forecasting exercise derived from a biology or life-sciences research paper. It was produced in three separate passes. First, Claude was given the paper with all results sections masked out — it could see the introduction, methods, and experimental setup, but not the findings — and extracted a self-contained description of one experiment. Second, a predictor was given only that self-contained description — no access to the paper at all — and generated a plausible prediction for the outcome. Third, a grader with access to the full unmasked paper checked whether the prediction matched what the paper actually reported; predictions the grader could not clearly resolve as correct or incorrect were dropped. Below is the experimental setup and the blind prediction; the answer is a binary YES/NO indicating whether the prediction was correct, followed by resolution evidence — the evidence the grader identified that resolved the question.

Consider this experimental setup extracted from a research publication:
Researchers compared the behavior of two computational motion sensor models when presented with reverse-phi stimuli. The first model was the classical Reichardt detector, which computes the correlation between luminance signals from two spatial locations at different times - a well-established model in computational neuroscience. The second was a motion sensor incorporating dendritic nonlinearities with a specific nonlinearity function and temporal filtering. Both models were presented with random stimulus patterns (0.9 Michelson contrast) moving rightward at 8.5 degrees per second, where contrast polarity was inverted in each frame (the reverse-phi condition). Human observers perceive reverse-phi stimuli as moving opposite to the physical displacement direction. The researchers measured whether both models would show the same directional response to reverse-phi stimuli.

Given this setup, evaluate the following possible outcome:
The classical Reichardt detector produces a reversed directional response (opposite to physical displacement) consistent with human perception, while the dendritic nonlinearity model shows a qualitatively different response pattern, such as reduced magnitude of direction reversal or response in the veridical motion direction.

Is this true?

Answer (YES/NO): NO